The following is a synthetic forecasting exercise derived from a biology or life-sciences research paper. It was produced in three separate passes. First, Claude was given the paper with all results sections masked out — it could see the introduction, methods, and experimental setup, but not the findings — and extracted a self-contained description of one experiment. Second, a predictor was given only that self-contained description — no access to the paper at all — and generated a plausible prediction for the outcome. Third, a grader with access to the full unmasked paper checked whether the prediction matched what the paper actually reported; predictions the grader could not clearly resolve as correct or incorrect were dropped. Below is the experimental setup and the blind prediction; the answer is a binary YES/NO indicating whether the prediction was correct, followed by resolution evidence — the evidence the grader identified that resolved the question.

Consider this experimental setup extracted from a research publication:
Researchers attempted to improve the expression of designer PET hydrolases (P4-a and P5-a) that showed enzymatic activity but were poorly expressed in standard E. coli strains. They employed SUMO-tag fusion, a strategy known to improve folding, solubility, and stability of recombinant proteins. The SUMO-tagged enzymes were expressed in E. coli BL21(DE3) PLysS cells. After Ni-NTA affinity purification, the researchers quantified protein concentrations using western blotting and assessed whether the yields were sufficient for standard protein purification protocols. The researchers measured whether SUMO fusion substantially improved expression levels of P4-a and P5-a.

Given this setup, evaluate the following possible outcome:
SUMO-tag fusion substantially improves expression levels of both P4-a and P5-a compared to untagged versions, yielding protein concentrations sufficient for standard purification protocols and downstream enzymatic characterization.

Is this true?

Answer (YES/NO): NO